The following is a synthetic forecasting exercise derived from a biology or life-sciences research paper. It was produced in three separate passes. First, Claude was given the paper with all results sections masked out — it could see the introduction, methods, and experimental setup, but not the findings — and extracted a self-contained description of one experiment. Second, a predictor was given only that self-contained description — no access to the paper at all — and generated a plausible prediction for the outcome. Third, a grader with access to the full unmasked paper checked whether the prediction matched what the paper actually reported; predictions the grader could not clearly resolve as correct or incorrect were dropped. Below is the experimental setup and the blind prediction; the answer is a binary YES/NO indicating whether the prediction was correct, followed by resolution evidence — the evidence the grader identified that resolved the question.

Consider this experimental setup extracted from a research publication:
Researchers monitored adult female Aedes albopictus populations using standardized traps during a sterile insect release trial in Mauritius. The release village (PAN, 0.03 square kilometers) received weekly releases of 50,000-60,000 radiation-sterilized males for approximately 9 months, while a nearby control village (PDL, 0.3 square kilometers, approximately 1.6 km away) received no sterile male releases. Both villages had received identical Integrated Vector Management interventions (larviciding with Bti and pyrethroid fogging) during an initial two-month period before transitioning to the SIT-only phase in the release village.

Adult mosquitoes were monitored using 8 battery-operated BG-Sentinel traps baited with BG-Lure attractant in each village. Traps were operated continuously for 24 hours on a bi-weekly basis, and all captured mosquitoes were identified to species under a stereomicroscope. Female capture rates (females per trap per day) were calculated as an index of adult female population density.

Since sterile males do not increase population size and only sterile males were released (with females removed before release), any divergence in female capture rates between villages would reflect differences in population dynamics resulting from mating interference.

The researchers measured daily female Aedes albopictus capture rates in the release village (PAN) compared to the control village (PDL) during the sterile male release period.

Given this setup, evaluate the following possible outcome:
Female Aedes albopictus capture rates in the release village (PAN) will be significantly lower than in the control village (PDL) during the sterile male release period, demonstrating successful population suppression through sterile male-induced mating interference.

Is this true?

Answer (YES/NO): YES